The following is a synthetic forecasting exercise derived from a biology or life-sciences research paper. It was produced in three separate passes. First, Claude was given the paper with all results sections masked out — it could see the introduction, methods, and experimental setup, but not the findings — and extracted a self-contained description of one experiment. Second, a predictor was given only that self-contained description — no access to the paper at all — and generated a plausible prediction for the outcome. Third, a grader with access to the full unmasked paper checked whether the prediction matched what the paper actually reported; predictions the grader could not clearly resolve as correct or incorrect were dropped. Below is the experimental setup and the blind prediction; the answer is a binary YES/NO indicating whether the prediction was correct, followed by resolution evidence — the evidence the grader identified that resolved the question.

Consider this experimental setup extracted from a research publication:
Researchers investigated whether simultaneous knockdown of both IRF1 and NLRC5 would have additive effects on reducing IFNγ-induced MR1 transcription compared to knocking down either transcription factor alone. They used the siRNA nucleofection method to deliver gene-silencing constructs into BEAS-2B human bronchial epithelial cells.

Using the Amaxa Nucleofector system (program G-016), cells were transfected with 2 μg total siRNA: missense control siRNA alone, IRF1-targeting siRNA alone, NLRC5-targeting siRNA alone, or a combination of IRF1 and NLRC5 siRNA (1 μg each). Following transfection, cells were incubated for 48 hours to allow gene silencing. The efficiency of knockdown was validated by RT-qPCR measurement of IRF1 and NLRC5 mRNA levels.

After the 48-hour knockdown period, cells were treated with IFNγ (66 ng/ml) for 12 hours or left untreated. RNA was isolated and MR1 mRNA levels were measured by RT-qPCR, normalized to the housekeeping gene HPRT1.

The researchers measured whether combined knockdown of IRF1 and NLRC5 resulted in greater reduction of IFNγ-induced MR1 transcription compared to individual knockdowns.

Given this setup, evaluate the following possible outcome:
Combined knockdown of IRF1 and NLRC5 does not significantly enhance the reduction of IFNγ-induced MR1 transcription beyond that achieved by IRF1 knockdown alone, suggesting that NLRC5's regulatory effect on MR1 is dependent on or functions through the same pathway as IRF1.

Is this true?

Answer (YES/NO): NO